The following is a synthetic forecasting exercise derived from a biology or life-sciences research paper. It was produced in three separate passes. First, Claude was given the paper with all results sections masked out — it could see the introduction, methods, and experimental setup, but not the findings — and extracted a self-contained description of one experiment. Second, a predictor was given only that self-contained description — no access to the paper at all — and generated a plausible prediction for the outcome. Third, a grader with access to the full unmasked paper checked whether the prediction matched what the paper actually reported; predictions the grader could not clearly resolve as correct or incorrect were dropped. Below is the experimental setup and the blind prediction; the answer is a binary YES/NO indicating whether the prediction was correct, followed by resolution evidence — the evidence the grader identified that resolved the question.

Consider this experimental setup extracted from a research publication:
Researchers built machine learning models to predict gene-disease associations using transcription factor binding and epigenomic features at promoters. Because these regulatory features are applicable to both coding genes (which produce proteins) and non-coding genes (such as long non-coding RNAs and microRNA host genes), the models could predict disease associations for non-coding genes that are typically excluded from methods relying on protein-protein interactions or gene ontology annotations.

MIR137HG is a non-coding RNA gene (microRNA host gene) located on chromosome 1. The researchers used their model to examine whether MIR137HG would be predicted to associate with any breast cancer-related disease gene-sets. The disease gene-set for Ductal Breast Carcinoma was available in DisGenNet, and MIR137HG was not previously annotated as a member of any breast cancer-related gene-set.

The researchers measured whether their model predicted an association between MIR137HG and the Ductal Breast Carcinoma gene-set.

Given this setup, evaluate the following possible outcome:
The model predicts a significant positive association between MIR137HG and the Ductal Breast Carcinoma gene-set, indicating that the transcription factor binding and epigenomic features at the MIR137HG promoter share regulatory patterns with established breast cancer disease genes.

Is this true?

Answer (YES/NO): YES